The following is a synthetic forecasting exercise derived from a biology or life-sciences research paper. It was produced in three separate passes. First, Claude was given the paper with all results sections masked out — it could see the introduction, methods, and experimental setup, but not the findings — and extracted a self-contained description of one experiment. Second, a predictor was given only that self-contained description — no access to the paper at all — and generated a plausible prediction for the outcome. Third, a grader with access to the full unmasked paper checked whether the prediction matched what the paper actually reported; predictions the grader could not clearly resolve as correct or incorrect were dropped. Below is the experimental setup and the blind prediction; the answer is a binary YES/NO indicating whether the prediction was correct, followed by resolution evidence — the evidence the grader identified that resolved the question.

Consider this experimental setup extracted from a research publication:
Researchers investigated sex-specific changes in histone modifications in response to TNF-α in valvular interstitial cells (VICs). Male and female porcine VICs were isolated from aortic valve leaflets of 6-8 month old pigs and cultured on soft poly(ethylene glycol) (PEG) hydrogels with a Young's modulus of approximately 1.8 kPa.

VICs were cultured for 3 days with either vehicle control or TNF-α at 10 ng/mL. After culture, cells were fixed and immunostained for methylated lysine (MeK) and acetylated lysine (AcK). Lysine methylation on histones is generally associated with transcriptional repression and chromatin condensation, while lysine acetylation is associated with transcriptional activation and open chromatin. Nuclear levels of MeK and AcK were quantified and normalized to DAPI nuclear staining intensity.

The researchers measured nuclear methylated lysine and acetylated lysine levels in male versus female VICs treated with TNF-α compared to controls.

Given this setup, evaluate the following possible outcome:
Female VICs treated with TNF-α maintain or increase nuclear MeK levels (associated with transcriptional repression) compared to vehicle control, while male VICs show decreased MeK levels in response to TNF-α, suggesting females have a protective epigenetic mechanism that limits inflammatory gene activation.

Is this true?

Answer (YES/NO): NO